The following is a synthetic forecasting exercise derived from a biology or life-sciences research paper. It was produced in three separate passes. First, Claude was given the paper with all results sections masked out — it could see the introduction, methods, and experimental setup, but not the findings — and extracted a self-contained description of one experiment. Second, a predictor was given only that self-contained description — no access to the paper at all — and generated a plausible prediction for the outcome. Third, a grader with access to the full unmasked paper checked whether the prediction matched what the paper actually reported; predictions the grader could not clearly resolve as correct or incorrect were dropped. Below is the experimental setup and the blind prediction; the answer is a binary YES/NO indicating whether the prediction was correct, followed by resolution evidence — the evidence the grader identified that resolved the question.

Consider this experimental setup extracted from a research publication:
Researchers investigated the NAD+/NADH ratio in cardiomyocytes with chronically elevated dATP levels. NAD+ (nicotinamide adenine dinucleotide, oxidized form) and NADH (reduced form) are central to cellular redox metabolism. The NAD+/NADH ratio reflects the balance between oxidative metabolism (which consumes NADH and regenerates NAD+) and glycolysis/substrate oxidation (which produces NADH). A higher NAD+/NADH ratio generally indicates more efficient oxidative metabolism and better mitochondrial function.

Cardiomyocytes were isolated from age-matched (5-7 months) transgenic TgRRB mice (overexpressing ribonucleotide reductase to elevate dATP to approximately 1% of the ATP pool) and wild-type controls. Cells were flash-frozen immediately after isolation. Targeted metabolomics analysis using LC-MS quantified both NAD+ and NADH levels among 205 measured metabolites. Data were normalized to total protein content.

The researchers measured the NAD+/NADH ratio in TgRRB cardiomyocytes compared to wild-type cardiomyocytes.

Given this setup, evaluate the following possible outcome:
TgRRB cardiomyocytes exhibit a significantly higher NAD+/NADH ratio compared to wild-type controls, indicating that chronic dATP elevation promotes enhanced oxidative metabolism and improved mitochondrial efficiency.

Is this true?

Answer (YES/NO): YES